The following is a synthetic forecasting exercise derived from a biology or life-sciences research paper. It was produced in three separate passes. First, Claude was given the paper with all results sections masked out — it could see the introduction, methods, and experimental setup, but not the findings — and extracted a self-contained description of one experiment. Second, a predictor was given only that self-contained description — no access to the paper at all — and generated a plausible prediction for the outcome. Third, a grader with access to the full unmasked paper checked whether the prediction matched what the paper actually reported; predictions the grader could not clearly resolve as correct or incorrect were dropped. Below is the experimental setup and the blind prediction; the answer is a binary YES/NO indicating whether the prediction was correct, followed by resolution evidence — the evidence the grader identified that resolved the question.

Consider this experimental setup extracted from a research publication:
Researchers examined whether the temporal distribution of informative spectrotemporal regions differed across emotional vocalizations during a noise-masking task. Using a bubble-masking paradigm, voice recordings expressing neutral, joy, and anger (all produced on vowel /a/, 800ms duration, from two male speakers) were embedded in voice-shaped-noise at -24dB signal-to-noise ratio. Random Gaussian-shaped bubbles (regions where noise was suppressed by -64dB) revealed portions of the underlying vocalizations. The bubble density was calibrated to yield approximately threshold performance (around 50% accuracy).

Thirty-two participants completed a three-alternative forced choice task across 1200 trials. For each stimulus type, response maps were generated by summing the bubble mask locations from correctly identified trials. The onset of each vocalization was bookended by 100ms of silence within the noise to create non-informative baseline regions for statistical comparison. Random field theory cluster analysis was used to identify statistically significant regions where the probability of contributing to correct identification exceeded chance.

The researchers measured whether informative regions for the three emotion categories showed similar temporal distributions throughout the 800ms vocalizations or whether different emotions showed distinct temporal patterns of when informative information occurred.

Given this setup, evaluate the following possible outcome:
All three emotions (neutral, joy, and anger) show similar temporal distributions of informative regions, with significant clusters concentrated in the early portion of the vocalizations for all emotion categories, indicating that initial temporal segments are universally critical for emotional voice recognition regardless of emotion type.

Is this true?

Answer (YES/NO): NO